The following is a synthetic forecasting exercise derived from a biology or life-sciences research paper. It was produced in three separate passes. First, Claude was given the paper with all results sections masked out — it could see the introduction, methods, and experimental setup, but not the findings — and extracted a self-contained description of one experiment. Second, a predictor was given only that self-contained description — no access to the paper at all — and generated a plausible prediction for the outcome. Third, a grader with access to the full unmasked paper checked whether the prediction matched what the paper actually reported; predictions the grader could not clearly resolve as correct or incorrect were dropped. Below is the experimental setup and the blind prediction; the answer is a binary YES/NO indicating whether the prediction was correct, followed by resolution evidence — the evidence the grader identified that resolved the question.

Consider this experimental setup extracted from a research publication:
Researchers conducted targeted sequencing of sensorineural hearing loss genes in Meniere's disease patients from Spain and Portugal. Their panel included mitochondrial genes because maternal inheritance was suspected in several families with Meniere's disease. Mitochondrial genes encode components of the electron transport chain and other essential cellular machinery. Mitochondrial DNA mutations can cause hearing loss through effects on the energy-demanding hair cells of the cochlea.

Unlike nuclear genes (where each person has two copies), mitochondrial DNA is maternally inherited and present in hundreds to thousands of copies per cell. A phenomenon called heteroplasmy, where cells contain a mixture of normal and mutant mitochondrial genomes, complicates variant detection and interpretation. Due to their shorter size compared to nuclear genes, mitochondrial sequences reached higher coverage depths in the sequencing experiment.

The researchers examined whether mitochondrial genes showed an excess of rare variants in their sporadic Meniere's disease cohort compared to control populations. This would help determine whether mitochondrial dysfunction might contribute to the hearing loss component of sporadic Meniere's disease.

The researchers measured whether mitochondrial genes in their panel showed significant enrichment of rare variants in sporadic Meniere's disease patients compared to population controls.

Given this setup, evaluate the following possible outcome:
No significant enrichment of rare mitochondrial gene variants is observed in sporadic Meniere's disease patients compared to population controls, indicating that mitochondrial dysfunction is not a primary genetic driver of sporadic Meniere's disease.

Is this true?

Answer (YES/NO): YES